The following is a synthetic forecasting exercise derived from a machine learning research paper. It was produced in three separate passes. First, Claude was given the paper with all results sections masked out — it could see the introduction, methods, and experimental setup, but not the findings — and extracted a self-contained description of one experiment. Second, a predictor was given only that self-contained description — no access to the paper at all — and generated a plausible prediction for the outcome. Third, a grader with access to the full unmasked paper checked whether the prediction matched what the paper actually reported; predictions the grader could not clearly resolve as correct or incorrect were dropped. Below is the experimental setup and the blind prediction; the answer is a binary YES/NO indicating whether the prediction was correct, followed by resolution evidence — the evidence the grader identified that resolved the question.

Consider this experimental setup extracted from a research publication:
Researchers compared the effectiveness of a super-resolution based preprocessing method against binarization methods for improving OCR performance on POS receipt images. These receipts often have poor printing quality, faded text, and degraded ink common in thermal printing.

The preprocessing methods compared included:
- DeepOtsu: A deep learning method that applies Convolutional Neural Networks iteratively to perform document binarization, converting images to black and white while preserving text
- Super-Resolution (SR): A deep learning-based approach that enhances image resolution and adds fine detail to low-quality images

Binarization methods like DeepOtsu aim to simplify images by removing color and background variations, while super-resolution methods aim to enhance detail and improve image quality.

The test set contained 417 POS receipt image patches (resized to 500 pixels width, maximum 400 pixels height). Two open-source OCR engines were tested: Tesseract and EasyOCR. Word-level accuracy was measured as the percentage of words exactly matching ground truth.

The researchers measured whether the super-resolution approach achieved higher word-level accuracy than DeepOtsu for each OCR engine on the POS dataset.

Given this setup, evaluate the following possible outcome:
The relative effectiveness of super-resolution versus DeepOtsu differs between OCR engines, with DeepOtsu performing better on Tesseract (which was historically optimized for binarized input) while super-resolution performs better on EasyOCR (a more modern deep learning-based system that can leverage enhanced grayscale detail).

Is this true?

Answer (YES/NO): NO